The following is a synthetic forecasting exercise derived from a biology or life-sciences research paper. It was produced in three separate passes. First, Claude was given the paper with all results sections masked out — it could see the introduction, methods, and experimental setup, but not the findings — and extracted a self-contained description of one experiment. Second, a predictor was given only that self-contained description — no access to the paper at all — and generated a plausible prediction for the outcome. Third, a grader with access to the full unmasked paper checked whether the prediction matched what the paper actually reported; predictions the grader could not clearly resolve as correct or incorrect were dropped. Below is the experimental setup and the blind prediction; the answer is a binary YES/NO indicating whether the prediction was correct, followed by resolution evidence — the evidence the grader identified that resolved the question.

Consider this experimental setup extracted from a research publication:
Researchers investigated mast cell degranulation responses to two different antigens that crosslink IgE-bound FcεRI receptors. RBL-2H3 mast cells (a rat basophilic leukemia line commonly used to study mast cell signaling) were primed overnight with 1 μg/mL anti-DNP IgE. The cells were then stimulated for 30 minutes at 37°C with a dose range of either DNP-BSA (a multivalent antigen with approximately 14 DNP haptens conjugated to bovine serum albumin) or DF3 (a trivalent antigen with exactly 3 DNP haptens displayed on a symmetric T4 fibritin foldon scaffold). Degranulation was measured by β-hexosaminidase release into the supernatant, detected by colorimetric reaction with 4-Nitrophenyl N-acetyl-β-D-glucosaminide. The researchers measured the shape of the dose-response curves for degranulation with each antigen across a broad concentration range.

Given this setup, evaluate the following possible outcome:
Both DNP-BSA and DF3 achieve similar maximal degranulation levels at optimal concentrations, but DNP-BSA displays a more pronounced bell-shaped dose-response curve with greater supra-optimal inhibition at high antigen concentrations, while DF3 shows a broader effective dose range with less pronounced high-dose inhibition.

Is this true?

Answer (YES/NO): NO